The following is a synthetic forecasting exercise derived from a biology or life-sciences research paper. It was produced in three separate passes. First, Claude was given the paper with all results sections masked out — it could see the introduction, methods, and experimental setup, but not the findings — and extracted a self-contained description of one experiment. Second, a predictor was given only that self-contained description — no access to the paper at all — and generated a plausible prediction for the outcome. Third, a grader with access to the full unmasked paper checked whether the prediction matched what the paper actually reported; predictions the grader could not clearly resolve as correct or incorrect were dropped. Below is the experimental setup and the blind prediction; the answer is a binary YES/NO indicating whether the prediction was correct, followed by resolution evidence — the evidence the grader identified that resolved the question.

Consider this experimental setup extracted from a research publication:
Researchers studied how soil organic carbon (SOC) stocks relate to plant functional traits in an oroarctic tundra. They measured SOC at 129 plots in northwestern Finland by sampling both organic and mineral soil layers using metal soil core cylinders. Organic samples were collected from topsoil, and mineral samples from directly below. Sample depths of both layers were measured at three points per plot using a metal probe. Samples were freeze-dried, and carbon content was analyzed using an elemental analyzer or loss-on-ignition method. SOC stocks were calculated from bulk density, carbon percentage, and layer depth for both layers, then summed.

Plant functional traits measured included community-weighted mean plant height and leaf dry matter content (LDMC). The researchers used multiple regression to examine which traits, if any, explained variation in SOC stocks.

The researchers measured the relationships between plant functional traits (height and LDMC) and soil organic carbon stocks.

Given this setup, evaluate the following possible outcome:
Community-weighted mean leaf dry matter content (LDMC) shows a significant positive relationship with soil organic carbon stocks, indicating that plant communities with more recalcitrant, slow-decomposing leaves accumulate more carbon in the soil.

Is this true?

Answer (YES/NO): NO